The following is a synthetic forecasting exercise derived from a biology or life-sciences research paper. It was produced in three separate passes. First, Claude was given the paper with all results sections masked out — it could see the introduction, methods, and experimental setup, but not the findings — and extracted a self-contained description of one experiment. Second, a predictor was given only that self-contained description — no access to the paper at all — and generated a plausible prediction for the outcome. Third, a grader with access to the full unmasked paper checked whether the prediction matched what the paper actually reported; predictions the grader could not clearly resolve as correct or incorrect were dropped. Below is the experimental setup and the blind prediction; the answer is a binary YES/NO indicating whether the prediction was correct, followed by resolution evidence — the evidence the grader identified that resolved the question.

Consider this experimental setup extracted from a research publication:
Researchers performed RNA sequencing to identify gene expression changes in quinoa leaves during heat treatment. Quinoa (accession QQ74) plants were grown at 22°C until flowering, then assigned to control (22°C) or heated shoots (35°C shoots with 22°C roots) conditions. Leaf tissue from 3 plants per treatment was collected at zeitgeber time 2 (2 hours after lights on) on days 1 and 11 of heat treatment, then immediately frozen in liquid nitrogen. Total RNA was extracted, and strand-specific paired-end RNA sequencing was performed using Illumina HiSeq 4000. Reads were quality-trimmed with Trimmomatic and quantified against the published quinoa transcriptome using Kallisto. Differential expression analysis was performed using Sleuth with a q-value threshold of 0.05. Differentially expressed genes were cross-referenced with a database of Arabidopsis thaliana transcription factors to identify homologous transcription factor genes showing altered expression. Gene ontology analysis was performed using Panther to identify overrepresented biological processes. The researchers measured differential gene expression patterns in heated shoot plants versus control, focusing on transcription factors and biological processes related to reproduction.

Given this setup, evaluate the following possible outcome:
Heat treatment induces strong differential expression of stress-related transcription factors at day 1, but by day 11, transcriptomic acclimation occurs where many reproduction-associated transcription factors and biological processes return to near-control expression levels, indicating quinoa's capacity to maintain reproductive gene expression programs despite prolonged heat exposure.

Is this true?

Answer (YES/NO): NO